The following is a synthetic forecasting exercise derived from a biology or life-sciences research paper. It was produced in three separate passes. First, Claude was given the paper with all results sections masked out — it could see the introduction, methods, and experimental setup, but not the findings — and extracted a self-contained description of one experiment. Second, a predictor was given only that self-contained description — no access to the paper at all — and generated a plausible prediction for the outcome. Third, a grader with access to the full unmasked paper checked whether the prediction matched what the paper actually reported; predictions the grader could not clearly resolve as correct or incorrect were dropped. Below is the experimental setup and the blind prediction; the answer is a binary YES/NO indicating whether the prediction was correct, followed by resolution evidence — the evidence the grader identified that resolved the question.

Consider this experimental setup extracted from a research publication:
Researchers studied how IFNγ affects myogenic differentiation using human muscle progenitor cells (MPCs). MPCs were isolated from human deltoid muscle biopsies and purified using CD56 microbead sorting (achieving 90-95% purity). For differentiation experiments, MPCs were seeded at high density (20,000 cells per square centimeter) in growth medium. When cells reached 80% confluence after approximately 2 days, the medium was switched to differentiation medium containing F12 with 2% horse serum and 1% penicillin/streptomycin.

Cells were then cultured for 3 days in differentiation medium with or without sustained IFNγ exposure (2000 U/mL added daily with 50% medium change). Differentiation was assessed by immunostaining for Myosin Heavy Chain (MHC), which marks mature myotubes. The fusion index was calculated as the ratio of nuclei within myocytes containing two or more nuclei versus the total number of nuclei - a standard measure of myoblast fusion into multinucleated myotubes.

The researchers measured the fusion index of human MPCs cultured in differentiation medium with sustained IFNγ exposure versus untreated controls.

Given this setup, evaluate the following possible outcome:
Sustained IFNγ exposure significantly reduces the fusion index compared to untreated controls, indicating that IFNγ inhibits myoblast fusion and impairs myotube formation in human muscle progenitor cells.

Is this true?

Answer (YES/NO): YES